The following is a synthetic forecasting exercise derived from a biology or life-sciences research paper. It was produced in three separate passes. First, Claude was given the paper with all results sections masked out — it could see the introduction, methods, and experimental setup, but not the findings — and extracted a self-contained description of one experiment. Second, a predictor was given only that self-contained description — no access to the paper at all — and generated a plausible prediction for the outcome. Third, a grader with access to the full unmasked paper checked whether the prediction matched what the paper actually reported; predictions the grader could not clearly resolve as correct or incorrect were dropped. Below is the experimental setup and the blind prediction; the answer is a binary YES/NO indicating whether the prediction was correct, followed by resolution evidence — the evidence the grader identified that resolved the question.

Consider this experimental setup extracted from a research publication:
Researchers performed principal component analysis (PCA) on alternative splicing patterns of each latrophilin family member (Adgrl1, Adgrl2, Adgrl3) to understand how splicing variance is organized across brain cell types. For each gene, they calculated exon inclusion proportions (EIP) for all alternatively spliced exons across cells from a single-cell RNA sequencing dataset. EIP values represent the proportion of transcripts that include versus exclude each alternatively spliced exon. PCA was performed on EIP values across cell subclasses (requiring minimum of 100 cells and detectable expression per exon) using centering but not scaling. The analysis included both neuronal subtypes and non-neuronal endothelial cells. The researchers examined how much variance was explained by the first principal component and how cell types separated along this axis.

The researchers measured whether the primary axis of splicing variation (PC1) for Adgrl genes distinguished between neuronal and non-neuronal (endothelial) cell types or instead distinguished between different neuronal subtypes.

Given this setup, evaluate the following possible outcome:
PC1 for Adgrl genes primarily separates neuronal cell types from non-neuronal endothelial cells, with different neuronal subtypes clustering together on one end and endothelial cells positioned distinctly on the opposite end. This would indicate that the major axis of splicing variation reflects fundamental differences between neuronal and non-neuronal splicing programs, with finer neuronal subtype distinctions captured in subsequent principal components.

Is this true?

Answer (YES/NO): YES